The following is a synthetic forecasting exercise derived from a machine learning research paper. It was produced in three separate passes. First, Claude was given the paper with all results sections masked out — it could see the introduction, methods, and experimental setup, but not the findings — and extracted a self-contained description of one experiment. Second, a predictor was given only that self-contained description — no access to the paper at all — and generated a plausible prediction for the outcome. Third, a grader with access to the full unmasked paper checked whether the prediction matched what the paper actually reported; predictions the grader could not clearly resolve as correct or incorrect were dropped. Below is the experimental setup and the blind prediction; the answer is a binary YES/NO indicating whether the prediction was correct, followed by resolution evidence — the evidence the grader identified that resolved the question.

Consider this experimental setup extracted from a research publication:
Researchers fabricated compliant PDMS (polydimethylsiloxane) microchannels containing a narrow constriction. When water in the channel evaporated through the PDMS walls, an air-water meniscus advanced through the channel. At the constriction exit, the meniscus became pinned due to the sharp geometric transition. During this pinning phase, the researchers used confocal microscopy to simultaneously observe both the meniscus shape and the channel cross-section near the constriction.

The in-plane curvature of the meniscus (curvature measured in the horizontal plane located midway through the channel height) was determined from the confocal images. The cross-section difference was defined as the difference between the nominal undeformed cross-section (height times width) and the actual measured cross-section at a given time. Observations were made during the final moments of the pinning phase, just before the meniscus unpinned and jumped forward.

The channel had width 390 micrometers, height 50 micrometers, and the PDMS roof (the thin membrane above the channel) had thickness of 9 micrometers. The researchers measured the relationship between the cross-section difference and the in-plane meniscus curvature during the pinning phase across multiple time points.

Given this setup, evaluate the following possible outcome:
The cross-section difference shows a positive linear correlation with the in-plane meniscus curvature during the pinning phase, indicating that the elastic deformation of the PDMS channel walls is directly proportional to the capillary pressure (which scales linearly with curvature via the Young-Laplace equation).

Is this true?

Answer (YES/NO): YES